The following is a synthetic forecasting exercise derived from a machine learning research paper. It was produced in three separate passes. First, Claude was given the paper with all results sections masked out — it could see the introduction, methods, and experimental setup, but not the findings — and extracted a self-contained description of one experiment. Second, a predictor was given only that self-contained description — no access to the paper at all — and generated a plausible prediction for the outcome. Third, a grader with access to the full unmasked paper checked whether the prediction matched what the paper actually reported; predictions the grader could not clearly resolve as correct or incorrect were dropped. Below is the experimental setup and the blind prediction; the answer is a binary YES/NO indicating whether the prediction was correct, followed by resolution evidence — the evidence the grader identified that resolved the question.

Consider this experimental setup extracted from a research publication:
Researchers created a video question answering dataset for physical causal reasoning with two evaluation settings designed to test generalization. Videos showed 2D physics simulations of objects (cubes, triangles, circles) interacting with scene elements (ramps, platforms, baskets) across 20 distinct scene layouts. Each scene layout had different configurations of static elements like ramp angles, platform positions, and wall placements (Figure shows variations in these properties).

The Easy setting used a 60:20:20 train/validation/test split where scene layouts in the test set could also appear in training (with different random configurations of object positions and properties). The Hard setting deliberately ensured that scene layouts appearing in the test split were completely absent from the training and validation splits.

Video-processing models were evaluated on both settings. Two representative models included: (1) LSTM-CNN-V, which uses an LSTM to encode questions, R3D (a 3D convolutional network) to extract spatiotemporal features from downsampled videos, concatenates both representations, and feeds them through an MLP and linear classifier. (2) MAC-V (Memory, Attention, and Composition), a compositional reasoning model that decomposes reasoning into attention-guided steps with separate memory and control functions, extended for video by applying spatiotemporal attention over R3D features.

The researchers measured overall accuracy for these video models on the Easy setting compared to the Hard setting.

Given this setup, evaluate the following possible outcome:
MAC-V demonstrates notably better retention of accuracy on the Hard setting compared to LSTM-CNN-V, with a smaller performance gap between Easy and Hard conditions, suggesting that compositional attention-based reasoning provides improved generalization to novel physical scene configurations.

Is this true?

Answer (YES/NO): YES